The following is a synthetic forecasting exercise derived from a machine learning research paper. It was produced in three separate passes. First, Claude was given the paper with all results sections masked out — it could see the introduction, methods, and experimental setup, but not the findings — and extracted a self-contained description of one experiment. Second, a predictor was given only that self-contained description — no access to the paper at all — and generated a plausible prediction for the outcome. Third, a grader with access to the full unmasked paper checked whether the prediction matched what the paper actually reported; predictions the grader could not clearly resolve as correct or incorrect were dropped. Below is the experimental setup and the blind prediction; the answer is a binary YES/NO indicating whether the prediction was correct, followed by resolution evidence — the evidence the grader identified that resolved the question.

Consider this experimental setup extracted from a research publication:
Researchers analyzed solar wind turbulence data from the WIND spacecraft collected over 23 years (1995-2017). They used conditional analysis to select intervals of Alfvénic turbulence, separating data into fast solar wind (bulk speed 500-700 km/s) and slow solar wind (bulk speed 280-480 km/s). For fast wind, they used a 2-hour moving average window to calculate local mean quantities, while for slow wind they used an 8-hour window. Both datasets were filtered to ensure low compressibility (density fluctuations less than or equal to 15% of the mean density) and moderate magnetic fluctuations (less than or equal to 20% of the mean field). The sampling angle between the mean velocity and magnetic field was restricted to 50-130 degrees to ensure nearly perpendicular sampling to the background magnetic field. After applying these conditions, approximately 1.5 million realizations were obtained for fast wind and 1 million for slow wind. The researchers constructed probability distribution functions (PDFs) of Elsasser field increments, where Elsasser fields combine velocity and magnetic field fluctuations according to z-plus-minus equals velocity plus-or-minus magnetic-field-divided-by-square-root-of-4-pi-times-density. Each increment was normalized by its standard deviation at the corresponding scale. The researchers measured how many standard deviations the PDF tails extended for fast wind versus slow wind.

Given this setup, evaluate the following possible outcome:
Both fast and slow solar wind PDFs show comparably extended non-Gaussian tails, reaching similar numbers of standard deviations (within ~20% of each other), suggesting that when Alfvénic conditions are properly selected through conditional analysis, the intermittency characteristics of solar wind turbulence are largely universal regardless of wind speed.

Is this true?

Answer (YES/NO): NO